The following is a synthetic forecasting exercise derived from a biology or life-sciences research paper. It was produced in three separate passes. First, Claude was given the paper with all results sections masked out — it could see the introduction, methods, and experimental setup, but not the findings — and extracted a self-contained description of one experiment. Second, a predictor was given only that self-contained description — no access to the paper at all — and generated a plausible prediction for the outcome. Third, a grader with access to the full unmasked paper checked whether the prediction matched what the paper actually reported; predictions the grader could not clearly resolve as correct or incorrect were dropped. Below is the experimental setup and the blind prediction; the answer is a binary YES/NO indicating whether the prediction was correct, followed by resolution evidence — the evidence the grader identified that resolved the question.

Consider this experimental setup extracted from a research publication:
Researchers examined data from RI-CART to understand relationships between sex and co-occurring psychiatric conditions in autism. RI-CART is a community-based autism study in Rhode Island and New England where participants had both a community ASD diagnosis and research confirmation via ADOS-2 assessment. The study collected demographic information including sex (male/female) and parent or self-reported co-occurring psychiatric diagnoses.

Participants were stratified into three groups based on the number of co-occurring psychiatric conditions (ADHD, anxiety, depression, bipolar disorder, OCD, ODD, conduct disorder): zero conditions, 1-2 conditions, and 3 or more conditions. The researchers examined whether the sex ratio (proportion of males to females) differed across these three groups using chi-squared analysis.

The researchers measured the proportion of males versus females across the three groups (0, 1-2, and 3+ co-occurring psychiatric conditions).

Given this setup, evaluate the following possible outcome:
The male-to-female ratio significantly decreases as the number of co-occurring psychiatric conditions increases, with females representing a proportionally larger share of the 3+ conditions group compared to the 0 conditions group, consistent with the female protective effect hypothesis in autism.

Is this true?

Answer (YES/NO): NO